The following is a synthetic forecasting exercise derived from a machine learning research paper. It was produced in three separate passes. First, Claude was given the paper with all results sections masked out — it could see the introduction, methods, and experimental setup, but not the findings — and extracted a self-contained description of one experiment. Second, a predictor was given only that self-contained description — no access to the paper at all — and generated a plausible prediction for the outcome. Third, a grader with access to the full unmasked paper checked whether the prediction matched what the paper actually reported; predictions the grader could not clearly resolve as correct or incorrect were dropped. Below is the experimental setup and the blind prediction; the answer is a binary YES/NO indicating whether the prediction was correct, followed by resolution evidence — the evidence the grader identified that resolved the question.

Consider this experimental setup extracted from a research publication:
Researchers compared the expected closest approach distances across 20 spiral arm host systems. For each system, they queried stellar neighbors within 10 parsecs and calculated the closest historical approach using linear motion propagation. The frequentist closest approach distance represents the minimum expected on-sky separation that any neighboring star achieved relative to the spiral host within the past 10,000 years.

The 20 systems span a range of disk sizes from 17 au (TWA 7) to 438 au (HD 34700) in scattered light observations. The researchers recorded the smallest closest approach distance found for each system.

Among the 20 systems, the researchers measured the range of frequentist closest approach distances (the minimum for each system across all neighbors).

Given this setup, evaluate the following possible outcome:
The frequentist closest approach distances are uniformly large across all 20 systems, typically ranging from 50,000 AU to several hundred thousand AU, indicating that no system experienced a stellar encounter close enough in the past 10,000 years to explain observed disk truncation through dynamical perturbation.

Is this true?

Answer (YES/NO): NO